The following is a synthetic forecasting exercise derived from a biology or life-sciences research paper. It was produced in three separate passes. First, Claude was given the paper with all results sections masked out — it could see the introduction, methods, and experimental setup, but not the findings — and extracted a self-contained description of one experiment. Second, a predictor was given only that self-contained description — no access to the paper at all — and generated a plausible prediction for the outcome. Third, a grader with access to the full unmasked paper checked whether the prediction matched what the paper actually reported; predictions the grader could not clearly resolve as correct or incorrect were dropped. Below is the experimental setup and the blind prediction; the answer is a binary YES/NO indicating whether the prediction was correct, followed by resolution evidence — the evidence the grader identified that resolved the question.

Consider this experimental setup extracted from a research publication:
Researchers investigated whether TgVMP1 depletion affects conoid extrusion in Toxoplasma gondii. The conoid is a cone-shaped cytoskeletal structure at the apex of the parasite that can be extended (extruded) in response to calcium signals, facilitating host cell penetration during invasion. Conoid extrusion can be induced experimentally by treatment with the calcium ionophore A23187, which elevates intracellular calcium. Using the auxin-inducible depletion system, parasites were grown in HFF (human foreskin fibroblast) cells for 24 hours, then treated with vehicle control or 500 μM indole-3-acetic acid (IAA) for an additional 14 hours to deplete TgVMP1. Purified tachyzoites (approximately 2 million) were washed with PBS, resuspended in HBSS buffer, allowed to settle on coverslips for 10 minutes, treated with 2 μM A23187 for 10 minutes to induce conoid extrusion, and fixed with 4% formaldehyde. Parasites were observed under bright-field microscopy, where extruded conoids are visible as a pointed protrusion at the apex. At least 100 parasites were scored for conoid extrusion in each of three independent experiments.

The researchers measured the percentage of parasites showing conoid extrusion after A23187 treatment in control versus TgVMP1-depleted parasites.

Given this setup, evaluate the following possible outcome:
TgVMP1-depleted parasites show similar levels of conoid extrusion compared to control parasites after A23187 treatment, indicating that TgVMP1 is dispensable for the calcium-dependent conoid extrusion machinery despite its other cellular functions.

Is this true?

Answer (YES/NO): YES